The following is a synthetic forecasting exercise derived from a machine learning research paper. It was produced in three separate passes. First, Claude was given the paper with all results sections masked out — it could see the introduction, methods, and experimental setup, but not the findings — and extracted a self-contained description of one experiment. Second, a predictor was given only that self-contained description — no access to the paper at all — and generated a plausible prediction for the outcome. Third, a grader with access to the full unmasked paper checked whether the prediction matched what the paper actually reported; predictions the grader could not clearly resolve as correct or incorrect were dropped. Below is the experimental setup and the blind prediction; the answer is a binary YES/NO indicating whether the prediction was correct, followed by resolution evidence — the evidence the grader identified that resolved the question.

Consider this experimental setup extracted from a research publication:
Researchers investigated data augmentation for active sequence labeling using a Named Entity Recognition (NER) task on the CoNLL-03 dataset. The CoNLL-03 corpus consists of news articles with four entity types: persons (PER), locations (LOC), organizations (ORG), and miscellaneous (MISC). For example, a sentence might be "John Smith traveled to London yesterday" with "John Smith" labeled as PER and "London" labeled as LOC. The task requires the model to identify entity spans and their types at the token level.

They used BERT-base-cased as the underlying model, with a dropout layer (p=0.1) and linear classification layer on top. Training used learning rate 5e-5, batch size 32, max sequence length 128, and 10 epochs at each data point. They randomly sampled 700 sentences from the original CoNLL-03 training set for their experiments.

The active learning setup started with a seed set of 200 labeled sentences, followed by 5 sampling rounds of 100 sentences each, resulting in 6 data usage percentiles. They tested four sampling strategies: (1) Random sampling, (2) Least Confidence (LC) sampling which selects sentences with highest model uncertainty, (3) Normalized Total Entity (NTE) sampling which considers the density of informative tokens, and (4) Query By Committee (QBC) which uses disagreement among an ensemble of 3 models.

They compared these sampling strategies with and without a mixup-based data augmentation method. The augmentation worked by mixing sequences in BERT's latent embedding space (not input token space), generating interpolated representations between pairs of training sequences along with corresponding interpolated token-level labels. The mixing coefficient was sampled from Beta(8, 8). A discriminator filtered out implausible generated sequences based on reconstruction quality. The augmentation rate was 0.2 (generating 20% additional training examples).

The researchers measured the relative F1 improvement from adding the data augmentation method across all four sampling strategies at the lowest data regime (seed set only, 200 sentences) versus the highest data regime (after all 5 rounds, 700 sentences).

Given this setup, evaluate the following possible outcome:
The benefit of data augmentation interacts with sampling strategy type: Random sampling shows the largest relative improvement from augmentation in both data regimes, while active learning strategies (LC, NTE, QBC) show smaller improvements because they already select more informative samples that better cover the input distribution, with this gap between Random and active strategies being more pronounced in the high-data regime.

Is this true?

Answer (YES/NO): NO